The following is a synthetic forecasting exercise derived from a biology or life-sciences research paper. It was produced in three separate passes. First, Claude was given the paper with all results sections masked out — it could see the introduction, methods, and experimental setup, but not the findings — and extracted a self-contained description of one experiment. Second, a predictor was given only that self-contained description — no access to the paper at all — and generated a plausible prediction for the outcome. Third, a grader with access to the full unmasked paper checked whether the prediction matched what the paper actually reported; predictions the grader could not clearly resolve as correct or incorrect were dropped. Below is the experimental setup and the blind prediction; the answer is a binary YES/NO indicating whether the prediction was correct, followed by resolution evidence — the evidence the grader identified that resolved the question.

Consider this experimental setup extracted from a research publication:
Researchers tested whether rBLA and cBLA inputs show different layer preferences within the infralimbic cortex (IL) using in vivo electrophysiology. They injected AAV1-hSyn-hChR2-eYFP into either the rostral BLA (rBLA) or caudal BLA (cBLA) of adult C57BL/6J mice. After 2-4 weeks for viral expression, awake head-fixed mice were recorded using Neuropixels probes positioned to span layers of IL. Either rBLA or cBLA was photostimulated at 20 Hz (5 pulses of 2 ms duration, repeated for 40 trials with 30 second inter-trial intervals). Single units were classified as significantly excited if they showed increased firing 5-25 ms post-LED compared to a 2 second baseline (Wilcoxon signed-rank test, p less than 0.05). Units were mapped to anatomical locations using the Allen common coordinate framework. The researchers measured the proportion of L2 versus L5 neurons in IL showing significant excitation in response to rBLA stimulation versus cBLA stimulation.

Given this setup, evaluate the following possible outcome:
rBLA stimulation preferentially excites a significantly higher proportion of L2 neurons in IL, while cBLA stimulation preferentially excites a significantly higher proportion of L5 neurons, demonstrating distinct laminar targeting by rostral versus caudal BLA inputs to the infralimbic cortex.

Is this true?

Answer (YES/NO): NO